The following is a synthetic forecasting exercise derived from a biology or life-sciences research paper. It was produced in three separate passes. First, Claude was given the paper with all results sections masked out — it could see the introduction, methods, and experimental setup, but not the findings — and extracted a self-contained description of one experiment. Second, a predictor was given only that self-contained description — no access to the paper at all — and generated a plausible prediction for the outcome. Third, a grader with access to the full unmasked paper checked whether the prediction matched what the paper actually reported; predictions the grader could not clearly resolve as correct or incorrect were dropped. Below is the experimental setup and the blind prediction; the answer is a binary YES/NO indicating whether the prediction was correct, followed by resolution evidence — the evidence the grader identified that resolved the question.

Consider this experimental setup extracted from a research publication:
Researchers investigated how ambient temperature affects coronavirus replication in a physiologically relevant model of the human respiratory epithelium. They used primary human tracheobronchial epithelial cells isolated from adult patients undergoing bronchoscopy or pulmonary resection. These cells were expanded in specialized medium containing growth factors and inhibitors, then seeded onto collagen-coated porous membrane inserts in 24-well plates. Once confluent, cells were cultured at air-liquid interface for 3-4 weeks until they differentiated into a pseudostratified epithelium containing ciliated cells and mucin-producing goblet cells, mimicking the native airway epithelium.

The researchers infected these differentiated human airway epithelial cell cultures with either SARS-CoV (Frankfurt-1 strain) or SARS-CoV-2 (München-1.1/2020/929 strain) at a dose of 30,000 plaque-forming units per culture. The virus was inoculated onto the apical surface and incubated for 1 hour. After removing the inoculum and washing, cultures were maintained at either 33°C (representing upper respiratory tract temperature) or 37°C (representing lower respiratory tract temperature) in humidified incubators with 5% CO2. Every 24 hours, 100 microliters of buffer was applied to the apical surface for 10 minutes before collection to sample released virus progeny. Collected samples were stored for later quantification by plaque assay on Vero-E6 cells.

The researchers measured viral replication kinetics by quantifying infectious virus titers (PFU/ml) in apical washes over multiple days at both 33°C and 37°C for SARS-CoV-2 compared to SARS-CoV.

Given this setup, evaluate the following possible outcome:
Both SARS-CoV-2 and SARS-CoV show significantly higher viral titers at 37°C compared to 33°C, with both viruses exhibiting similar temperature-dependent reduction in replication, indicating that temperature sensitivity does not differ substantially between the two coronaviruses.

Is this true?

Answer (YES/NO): NO